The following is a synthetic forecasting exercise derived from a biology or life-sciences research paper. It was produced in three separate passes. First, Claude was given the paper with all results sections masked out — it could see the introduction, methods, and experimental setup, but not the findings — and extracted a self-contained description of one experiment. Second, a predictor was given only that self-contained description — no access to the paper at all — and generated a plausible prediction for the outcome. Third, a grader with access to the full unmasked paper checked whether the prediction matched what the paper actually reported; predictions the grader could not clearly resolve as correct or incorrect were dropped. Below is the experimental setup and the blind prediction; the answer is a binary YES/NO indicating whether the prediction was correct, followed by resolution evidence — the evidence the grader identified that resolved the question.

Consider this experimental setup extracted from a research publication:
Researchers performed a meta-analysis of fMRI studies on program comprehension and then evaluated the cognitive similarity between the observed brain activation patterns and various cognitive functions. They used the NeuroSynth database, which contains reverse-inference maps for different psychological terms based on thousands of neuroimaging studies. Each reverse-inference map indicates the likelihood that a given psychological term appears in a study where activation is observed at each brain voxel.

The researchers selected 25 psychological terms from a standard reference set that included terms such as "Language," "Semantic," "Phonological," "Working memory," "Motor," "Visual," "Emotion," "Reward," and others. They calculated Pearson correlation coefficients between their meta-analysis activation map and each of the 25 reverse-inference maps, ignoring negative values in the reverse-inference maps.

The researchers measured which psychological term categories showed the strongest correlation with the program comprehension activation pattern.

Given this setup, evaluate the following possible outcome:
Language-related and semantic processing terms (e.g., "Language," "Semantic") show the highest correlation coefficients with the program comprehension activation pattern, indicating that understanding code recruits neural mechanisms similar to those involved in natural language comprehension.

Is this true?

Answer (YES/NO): YES